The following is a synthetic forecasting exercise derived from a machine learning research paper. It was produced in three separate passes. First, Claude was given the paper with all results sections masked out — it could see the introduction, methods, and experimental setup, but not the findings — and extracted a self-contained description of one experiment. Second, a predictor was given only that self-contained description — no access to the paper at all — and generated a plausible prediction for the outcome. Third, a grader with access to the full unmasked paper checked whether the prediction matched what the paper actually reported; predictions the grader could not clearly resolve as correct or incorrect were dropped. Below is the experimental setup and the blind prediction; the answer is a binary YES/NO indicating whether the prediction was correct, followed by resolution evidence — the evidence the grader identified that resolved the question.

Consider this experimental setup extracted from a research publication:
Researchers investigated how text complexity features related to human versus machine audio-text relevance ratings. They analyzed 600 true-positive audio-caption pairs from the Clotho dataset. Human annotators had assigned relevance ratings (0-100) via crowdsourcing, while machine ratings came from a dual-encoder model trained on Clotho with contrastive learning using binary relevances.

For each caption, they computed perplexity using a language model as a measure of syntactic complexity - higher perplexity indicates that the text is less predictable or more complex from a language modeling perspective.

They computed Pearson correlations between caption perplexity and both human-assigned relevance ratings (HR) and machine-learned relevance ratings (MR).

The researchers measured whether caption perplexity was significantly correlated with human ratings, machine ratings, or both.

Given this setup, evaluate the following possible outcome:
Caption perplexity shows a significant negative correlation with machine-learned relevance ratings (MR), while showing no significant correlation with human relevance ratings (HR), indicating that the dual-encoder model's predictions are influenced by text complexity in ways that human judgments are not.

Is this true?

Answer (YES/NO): NO